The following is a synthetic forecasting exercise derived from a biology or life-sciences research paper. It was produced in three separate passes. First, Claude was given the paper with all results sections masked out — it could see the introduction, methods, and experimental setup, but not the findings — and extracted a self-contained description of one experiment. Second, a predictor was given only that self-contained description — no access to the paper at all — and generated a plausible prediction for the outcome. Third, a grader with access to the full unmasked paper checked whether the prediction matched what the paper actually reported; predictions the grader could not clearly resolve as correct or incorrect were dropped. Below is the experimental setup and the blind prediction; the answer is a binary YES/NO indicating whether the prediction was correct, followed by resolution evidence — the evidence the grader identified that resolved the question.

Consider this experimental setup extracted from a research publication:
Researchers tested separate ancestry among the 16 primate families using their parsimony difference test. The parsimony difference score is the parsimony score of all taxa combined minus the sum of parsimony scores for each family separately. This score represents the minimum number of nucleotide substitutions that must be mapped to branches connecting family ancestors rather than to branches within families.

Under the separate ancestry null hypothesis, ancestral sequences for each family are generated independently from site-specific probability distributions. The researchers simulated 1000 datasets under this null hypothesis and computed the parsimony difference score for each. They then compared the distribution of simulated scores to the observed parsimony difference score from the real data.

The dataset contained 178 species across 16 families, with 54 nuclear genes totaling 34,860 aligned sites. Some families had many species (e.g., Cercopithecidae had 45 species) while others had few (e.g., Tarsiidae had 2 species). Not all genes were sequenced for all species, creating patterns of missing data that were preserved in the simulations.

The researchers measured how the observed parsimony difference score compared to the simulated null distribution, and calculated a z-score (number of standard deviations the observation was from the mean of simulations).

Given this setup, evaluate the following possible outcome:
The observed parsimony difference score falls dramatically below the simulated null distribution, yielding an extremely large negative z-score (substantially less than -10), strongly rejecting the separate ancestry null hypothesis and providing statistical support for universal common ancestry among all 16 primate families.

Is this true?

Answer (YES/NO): YES